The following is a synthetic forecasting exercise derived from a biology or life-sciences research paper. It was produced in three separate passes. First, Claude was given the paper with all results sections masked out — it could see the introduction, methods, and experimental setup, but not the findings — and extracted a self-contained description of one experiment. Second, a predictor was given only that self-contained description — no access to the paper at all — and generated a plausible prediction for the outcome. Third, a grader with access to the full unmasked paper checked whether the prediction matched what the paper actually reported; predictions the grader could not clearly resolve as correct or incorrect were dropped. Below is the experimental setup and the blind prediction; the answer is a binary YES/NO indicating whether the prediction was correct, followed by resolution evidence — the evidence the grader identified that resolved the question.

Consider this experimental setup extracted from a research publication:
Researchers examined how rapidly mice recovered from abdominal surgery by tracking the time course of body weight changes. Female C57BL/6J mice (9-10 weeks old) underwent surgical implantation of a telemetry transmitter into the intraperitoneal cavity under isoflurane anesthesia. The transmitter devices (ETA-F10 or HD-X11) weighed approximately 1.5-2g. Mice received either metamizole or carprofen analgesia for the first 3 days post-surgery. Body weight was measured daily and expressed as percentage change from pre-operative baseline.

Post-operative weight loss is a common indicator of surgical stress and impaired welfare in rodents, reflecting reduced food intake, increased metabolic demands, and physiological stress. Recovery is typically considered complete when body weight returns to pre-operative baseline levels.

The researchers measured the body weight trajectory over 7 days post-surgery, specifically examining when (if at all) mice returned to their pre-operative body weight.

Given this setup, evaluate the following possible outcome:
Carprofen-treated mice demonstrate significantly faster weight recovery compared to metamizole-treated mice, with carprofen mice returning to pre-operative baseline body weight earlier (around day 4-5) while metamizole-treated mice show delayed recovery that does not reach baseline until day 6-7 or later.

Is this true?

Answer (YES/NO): NO